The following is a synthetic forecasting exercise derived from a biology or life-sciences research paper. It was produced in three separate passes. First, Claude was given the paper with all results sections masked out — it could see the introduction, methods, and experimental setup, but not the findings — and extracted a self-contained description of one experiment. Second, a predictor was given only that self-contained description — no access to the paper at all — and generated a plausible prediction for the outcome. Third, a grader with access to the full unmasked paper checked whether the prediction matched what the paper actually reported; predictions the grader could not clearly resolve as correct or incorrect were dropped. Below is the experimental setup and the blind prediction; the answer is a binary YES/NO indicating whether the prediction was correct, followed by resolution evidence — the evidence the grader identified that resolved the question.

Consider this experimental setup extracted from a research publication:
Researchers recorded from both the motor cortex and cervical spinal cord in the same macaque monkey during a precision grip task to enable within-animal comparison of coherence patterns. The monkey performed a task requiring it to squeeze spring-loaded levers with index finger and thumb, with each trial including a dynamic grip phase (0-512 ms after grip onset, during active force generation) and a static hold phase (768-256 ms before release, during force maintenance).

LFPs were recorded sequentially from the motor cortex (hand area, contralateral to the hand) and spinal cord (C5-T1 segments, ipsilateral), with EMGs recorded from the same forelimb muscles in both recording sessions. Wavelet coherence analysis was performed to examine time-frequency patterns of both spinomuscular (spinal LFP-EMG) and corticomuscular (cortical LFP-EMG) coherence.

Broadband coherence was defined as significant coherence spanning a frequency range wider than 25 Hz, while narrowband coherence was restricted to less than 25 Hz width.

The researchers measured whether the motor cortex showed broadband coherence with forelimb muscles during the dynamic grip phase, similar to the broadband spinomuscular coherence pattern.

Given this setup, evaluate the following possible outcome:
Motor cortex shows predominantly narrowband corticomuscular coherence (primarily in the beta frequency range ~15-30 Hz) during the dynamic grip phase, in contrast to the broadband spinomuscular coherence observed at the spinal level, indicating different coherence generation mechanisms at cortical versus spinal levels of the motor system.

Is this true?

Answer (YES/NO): NO